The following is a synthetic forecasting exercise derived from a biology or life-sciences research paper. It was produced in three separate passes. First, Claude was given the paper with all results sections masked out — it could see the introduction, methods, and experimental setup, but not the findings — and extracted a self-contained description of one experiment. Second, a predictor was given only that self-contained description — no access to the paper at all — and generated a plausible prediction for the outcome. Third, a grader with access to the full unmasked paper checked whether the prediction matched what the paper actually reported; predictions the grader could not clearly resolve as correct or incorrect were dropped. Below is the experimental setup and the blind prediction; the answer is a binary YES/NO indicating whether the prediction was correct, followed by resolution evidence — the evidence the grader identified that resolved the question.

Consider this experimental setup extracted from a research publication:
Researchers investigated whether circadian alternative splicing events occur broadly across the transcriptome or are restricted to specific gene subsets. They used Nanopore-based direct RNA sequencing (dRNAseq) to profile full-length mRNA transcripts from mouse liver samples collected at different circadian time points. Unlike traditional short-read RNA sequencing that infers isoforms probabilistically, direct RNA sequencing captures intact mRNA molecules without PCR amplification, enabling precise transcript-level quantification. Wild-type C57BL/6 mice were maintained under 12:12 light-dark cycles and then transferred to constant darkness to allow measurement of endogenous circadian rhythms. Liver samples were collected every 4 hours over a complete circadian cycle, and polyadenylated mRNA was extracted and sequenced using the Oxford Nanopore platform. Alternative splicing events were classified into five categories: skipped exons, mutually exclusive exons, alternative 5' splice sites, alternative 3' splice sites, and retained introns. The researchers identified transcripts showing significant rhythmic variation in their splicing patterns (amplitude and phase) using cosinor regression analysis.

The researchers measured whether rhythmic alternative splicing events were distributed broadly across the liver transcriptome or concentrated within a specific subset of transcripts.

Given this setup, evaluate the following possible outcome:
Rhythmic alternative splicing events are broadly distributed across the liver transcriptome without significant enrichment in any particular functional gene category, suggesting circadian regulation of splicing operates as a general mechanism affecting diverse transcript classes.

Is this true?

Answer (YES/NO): NO